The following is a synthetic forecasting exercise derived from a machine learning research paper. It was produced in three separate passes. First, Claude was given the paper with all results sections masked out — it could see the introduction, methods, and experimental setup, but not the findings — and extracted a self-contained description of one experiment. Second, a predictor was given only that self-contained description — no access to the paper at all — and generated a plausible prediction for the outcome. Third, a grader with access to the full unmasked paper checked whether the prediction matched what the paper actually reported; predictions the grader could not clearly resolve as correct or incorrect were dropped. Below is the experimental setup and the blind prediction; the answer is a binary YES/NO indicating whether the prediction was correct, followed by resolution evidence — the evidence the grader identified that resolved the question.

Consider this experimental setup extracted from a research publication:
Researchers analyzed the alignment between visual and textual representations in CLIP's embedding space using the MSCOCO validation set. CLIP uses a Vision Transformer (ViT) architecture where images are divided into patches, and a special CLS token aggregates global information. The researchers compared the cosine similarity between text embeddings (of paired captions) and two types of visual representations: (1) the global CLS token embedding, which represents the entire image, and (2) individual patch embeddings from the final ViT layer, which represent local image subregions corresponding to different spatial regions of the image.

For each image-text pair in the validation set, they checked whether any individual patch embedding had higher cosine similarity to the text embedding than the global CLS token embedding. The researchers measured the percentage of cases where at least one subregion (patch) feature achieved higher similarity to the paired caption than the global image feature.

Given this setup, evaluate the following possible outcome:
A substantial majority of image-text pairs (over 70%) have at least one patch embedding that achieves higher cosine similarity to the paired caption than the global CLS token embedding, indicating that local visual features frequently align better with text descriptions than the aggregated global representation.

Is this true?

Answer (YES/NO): NO